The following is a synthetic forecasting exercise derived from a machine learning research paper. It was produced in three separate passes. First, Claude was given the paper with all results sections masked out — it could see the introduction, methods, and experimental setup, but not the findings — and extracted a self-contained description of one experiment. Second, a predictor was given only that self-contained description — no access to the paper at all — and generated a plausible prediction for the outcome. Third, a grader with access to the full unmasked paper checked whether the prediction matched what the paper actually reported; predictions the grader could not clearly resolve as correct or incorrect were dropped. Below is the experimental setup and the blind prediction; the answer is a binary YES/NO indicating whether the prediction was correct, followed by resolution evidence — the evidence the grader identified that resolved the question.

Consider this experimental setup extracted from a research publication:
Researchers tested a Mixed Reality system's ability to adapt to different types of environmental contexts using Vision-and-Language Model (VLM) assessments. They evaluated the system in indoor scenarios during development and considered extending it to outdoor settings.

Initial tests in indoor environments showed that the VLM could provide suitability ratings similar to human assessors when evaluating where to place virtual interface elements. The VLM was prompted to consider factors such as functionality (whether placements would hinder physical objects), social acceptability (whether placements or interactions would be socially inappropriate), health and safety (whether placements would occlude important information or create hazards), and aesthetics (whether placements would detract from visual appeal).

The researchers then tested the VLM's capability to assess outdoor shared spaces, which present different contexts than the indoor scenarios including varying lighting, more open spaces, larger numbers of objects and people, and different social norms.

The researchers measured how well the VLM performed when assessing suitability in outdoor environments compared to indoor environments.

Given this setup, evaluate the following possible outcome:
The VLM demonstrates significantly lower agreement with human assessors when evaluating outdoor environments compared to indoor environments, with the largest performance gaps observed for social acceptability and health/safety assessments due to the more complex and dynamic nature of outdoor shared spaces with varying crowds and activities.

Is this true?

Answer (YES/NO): NO